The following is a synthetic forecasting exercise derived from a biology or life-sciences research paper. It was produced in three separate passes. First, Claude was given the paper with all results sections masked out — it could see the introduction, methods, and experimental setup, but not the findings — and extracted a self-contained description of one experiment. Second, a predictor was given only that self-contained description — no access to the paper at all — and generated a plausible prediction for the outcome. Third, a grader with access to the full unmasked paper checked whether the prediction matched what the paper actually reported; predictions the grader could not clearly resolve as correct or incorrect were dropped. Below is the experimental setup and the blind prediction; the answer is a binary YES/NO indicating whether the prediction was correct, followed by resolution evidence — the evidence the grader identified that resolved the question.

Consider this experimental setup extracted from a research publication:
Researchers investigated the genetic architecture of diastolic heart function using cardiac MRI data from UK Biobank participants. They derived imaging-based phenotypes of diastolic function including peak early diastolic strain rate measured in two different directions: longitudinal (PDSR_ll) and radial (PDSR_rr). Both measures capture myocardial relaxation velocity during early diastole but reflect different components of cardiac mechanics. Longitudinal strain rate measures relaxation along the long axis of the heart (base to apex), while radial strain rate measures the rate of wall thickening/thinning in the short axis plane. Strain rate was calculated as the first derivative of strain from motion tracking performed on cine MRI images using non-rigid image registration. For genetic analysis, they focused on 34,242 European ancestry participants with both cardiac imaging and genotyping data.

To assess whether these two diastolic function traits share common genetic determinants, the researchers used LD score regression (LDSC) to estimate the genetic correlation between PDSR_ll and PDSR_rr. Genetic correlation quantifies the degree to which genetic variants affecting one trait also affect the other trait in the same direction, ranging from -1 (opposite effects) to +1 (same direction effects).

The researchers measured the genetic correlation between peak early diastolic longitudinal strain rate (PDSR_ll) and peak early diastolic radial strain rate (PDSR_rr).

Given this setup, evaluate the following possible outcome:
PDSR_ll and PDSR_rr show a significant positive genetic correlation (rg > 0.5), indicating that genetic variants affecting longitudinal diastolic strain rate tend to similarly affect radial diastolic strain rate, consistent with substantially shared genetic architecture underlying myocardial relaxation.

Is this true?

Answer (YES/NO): YES